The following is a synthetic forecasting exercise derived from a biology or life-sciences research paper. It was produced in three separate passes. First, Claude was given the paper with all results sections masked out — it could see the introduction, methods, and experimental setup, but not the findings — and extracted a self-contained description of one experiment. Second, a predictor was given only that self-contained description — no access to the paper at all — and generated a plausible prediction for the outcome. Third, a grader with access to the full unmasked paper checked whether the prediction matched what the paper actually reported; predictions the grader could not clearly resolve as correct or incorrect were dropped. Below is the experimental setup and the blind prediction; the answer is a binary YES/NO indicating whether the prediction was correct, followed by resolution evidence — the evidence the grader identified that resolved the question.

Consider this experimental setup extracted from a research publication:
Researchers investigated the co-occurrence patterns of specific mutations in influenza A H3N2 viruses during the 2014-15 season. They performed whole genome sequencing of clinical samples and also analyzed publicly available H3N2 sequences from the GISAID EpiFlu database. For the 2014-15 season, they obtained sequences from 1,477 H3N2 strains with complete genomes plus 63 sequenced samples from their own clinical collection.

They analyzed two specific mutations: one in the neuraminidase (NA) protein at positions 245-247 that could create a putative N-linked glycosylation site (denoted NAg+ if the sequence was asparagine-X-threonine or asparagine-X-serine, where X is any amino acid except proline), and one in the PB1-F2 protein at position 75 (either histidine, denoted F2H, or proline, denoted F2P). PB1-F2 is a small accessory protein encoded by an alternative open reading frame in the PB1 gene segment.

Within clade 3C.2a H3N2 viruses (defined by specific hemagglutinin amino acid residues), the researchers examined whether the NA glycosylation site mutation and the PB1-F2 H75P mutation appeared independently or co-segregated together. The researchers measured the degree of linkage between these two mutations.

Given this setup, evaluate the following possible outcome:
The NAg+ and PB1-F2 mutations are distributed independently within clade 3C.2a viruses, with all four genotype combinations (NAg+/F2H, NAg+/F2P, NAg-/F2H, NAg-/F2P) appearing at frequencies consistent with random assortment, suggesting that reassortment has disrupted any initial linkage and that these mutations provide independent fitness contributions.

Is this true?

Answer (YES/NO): NO